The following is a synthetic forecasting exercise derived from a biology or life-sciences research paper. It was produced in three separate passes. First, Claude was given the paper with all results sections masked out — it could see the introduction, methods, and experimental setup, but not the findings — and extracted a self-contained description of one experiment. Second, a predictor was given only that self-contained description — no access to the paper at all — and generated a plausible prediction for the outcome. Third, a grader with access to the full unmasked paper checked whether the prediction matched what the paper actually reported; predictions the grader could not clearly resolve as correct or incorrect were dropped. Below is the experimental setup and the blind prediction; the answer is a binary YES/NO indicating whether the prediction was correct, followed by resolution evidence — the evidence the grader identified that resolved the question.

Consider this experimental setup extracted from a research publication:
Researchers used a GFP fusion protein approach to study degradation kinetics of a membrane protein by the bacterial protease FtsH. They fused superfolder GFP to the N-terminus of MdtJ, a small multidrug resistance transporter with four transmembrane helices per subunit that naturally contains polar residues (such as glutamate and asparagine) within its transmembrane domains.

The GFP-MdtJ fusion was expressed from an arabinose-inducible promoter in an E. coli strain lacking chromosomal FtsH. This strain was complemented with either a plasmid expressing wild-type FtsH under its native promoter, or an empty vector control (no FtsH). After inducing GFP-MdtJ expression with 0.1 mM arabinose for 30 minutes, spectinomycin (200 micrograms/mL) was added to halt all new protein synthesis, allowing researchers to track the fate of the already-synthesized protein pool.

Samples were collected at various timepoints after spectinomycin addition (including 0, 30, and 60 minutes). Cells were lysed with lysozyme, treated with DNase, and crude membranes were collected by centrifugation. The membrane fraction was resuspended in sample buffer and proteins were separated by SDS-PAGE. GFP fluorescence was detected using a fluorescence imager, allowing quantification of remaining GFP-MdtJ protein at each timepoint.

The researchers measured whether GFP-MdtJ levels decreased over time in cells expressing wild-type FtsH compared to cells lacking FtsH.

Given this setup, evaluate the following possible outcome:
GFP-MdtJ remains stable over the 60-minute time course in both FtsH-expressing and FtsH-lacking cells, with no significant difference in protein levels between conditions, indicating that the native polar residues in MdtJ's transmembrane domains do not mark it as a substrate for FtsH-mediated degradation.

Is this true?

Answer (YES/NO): NO